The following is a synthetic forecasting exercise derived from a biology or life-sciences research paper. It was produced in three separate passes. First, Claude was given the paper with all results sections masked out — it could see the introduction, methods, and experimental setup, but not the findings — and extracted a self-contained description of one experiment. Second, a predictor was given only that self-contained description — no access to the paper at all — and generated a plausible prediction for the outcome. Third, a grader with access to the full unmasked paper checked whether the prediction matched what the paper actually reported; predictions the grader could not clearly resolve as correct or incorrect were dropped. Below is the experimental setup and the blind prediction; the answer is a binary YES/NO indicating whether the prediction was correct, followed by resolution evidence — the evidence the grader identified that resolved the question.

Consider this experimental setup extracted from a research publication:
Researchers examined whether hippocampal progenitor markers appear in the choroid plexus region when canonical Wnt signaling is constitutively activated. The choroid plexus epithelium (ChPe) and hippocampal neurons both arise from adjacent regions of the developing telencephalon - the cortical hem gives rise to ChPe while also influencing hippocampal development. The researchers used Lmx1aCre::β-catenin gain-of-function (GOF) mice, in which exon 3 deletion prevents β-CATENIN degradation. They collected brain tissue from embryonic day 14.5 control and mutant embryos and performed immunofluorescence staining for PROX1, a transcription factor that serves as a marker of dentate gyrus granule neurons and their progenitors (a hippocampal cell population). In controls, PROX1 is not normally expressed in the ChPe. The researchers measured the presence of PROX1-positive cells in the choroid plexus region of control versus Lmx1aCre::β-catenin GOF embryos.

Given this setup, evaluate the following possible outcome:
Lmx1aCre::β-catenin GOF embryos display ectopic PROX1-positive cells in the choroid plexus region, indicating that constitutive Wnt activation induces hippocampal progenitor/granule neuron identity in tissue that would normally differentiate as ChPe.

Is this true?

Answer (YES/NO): YES